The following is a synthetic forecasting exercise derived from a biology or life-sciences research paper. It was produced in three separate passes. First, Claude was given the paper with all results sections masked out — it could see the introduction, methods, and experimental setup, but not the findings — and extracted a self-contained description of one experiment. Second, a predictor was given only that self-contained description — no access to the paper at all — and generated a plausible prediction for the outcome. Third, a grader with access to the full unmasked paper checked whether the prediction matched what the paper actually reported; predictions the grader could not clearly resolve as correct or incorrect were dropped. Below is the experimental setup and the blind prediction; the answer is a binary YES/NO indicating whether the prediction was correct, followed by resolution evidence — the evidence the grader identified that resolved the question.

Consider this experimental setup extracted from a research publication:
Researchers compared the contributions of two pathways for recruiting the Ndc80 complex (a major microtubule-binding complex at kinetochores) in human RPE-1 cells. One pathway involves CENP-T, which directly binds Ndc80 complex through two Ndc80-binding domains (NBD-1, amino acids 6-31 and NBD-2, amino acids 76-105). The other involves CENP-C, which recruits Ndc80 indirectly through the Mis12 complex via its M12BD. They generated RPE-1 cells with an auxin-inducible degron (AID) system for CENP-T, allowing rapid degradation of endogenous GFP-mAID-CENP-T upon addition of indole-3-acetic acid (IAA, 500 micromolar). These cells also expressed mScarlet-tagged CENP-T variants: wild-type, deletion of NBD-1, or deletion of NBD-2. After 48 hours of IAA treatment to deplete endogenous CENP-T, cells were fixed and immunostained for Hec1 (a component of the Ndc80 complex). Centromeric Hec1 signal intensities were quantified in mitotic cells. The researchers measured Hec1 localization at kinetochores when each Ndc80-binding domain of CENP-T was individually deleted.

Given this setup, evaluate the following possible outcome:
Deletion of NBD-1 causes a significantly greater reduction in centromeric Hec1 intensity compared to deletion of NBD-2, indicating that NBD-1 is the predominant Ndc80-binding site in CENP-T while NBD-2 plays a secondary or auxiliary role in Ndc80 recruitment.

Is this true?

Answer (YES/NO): NO